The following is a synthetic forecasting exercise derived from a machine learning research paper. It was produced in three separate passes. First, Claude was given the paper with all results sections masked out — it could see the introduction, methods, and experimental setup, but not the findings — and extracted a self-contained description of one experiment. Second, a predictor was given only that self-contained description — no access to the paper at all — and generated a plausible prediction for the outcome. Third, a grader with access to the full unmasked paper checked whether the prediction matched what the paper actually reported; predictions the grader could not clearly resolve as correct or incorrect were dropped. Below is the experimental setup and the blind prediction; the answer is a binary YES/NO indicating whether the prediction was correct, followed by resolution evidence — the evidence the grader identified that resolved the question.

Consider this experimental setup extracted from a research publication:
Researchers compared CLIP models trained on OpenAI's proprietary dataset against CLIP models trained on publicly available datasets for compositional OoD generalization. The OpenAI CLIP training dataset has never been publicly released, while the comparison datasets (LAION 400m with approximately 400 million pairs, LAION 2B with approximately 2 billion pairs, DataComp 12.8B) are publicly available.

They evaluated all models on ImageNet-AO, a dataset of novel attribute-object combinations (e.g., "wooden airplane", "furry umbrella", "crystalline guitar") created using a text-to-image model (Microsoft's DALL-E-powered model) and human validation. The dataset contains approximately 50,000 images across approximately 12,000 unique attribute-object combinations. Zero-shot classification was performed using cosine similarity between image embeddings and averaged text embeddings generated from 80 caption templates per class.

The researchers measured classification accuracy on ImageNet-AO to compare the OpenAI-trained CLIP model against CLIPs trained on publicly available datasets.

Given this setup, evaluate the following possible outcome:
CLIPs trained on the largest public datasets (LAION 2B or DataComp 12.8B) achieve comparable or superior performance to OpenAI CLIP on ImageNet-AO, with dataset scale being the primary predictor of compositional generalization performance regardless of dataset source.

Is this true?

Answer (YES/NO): NO